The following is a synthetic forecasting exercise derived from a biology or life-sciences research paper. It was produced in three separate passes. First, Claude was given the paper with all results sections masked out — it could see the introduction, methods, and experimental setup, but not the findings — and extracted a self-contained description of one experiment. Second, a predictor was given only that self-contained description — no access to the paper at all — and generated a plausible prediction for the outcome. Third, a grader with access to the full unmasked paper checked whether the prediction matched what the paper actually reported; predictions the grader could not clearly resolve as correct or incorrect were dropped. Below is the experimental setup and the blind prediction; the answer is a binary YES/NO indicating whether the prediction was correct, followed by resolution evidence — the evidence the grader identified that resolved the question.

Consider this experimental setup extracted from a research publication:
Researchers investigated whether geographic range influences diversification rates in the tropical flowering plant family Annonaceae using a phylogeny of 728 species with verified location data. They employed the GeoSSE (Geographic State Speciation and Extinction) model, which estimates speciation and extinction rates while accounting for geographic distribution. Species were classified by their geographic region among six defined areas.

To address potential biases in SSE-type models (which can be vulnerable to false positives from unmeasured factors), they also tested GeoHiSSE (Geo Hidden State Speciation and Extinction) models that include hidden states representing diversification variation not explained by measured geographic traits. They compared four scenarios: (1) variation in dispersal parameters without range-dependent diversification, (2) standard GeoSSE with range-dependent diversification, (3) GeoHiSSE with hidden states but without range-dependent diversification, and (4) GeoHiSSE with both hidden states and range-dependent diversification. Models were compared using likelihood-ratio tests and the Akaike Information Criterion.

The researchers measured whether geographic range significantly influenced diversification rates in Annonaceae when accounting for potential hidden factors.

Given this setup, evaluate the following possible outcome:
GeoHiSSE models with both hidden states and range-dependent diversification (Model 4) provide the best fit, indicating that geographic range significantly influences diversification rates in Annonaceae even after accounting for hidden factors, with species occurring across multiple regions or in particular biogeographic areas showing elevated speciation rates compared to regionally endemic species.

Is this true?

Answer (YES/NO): NO